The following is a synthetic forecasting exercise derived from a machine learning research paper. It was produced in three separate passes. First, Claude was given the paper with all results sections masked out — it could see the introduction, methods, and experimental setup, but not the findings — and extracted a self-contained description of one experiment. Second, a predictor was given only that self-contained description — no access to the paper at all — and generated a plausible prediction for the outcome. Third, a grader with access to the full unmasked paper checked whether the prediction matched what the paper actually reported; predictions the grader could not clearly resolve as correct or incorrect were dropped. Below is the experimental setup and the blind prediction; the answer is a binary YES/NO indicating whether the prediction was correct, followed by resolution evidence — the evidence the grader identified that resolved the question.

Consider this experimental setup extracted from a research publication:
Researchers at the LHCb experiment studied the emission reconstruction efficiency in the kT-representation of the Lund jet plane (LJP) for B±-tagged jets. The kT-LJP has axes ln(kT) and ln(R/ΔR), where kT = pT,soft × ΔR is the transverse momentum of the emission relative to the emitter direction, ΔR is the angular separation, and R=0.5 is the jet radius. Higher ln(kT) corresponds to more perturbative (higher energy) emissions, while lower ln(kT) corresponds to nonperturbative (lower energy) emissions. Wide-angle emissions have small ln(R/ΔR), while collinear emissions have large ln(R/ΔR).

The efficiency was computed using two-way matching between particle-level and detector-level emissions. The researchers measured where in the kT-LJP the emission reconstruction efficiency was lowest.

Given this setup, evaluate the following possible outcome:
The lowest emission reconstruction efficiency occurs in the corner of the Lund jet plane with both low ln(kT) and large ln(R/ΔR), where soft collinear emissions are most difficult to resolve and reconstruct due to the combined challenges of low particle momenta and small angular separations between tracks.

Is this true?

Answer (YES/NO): NO